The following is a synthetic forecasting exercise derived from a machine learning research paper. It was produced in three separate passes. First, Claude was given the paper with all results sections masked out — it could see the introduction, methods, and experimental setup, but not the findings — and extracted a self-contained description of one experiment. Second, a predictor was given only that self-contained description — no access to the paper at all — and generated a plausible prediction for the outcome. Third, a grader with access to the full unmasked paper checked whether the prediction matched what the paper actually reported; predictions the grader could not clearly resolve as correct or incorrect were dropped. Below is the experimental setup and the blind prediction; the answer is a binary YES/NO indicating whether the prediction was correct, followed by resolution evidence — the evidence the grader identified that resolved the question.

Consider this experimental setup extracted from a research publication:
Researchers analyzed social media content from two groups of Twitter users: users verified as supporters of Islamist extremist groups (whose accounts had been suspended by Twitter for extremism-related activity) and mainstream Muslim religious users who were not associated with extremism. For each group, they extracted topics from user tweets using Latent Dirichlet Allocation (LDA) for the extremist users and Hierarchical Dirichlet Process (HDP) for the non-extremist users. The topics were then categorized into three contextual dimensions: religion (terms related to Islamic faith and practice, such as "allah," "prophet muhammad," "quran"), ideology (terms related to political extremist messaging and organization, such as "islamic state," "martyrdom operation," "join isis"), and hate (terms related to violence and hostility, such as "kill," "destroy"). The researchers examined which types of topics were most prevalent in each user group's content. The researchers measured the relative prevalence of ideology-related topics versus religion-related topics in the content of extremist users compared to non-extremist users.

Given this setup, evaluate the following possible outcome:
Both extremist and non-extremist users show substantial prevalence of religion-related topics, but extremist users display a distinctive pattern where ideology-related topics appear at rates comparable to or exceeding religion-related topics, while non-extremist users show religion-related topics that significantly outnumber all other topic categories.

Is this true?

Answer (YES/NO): YES